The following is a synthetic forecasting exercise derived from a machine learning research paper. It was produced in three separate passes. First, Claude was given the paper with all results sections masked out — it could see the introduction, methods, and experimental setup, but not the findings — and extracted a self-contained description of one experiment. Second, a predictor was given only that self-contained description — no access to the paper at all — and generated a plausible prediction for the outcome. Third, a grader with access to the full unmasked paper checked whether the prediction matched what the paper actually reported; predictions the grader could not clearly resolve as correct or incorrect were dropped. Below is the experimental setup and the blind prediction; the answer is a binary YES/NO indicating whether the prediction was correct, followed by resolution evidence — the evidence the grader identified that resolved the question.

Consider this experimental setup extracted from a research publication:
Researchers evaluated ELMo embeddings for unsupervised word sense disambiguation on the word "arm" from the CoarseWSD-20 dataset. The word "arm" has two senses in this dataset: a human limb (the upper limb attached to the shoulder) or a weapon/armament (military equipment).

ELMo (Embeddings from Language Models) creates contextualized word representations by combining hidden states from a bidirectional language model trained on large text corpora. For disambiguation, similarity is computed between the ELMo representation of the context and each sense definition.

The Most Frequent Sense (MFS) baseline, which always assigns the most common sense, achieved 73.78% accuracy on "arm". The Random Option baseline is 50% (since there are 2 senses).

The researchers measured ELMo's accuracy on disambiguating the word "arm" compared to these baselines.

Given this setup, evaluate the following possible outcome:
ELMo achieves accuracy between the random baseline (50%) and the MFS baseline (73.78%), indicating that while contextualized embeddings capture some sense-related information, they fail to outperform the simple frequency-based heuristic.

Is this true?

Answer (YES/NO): NO